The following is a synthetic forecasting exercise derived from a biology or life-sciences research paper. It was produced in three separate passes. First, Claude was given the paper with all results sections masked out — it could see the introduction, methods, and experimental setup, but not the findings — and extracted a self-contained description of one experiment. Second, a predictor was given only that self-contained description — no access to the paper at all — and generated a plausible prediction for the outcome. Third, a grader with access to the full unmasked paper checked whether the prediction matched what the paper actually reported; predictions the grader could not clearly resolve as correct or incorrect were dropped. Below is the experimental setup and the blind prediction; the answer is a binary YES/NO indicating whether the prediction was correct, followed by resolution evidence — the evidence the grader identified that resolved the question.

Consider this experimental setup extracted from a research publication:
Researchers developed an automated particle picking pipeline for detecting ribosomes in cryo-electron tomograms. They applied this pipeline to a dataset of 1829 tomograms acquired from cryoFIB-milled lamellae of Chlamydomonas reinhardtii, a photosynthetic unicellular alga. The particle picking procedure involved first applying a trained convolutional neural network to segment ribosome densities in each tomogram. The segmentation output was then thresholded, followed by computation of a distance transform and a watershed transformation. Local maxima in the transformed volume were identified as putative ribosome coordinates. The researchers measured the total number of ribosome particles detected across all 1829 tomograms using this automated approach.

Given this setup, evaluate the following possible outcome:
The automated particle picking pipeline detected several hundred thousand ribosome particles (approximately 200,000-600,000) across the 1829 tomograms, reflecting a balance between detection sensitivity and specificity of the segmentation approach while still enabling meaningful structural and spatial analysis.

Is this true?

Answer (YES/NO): YES